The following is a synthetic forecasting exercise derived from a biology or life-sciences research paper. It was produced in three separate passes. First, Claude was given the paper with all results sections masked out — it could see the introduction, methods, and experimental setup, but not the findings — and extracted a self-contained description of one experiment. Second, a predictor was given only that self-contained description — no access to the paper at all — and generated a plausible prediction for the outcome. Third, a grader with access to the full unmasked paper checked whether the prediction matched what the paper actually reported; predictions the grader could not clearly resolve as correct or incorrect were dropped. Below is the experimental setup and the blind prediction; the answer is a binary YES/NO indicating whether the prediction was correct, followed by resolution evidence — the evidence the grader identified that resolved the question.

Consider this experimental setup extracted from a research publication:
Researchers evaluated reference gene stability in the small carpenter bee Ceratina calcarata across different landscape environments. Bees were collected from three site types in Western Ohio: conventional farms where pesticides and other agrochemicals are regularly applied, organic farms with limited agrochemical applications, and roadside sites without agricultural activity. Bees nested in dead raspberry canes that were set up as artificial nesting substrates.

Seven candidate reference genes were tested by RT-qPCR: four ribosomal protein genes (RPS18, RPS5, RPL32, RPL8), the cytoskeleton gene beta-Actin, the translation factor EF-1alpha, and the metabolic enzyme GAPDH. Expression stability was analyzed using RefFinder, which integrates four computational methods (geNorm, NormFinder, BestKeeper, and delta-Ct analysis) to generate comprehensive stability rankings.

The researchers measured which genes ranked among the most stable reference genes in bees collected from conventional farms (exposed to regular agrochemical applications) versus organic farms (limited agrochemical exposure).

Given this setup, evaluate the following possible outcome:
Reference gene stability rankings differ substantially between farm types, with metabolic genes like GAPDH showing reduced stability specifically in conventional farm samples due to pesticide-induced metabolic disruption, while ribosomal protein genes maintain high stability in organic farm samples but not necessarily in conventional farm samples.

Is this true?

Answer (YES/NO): NO